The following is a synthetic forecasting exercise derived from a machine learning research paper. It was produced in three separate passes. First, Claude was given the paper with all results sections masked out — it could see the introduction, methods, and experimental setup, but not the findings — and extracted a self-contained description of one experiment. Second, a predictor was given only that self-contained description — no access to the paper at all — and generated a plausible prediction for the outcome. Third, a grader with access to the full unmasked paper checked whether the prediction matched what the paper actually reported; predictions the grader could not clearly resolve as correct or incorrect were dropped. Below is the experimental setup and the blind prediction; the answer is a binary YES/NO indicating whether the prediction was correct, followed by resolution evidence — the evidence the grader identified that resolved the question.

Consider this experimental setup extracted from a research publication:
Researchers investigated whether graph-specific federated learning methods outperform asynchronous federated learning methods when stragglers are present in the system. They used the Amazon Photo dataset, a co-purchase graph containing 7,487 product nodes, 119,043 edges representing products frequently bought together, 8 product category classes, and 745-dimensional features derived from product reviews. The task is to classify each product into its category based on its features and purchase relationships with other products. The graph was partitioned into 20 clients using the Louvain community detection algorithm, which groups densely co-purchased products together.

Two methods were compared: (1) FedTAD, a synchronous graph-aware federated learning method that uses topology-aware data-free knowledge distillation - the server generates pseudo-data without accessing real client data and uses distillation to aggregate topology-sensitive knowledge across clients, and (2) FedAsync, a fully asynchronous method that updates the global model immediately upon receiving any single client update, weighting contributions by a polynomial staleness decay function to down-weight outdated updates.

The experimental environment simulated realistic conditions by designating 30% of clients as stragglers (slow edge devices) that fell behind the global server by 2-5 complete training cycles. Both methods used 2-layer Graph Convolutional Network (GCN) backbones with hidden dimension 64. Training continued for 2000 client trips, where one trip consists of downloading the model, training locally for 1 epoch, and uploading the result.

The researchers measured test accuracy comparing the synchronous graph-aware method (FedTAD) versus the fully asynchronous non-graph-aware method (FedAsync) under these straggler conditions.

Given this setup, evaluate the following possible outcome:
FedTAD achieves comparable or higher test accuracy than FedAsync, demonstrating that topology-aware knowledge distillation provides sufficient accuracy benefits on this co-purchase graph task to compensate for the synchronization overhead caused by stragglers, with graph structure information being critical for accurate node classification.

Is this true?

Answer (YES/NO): NO